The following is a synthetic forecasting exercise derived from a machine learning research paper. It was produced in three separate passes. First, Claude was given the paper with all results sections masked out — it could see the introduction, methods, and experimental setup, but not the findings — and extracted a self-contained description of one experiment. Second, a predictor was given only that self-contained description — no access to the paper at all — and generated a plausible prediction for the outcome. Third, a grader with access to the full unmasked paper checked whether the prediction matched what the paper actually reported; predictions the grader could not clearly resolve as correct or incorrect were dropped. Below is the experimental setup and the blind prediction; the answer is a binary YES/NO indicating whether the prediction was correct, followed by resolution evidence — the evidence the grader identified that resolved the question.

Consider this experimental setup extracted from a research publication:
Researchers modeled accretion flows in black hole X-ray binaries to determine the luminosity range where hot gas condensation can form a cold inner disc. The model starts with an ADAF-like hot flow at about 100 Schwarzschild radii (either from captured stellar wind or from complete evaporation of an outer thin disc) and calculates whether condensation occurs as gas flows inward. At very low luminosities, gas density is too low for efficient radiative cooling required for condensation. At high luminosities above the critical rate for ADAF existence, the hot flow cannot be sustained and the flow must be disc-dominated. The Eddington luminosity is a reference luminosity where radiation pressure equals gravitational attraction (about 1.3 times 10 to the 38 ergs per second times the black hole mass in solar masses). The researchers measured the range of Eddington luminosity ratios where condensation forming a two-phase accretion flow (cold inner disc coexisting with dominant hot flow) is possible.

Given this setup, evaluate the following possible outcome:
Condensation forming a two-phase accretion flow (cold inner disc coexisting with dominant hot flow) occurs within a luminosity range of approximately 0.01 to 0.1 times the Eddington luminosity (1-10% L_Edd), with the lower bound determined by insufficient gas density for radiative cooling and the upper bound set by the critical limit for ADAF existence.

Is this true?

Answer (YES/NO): NO